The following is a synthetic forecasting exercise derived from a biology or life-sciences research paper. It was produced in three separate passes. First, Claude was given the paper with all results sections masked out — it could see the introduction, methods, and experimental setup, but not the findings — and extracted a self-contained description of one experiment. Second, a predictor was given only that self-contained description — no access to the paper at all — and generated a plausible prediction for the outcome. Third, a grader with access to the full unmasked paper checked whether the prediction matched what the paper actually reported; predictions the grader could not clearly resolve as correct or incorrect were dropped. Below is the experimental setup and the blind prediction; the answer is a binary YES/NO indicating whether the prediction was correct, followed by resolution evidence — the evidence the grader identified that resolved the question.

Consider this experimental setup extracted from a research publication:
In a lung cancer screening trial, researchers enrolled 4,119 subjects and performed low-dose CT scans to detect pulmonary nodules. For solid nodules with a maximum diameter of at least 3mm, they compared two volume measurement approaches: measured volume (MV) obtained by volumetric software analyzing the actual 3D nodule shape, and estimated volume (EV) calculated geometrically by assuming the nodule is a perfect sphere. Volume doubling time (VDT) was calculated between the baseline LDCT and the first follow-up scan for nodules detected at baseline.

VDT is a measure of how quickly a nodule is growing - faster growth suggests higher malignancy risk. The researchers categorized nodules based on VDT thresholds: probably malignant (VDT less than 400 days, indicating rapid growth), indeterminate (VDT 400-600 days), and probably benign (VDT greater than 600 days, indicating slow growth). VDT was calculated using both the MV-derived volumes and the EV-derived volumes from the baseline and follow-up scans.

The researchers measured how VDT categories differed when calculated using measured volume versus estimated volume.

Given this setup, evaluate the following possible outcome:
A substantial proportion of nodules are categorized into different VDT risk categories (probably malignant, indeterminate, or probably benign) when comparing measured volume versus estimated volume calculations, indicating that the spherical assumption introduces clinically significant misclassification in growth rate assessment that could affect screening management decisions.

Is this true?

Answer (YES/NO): YES